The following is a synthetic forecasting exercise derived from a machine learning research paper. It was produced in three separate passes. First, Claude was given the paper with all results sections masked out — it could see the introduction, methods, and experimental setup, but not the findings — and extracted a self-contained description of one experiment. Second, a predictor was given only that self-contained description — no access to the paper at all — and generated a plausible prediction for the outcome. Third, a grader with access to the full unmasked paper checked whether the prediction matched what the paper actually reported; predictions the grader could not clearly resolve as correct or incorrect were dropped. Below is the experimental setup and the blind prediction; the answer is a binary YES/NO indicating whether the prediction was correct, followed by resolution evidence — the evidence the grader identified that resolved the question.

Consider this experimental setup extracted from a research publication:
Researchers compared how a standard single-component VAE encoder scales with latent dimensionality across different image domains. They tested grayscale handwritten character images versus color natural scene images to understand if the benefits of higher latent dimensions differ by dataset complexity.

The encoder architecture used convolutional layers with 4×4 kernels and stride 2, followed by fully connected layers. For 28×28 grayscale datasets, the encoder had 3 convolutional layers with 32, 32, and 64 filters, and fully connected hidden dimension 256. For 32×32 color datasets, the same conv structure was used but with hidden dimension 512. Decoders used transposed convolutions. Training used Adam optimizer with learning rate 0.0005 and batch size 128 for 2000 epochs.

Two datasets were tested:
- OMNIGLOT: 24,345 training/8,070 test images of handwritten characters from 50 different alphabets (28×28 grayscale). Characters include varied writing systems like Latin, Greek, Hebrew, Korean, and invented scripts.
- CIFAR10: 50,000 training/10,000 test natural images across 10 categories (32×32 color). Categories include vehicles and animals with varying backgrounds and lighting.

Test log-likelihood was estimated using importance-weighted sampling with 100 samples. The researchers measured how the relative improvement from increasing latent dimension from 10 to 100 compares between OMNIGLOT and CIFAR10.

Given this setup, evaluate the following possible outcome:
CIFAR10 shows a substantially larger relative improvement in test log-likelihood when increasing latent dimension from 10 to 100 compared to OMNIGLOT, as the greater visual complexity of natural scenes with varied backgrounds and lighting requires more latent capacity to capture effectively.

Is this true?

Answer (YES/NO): NO